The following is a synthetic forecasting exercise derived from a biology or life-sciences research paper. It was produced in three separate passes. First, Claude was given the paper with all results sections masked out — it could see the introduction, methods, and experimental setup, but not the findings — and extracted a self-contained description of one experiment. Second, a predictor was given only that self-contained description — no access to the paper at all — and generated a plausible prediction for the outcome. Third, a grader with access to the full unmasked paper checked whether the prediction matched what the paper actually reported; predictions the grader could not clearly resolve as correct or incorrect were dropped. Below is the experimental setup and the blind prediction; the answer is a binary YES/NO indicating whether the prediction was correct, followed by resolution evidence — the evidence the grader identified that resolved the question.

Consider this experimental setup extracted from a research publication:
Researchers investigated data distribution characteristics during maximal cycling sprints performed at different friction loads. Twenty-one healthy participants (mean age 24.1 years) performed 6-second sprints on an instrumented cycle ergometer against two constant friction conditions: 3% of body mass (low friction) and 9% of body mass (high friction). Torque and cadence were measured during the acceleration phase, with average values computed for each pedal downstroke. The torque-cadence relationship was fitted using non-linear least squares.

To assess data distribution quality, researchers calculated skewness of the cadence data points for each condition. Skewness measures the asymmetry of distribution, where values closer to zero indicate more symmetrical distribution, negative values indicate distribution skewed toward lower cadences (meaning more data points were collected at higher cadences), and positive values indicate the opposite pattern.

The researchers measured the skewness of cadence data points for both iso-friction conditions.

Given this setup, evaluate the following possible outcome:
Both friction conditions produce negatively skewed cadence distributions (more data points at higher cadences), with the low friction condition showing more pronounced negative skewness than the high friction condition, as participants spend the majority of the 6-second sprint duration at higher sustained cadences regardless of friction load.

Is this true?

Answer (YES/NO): NO